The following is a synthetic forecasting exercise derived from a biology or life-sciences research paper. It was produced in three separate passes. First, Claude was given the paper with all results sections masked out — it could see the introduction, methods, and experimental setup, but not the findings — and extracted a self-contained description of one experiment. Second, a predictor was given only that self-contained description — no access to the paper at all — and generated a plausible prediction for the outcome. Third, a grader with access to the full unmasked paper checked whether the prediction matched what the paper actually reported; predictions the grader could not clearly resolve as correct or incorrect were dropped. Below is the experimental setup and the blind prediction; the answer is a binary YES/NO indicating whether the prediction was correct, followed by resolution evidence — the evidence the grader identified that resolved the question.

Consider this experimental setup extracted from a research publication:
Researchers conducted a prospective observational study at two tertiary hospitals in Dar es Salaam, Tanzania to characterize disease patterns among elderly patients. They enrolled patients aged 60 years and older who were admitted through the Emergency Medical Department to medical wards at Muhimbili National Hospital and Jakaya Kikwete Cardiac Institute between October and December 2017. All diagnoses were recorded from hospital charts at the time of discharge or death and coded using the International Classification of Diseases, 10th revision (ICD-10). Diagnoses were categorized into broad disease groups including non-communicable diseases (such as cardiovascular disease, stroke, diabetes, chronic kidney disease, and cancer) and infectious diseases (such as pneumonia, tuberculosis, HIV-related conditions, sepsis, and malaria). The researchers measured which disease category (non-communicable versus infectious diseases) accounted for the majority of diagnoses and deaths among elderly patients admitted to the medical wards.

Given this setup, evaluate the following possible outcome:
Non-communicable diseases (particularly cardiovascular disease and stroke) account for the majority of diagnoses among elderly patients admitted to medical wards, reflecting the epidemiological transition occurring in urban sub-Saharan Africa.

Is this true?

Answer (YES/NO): YES